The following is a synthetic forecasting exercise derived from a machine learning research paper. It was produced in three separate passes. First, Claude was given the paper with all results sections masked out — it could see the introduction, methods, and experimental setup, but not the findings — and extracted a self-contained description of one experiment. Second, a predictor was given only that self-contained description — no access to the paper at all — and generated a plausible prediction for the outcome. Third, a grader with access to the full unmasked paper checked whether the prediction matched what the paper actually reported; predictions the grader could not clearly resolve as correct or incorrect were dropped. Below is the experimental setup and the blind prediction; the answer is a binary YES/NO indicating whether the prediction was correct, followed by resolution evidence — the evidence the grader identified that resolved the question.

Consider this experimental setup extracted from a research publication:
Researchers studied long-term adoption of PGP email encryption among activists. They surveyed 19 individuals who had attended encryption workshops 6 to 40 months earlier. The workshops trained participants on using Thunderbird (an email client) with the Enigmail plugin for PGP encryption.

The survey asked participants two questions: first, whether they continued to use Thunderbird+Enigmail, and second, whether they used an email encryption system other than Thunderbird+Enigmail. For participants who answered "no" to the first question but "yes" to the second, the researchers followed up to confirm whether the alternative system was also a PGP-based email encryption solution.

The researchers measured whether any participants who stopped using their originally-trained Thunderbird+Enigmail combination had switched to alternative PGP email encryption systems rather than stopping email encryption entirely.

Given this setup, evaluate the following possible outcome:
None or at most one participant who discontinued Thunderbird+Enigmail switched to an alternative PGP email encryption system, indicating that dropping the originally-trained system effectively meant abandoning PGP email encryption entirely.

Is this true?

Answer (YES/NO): NO